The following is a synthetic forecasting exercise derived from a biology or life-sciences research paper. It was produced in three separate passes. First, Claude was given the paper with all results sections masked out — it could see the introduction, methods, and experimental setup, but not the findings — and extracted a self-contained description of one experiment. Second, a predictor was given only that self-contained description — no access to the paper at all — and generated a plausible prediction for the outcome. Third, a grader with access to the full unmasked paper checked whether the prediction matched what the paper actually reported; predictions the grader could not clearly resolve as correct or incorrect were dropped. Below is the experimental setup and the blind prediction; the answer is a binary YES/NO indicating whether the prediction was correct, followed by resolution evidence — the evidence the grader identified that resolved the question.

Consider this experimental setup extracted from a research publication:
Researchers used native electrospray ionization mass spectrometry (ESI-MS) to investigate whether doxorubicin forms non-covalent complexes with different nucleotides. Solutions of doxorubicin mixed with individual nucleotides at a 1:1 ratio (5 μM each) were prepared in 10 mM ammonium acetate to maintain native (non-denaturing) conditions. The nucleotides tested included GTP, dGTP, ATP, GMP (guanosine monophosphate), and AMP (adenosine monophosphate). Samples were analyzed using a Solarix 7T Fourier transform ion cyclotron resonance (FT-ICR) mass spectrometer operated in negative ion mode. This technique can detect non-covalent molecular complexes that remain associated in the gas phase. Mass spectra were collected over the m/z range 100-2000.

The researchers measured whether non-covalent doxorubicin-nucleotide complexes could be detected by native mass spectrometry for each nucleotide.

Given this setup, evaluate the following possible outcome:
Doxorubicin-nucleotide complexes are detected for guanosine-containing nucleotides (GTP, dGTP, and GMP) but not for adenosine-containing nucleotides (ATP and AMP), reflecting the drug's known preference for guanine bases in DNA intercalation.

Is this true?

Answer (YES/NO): NO